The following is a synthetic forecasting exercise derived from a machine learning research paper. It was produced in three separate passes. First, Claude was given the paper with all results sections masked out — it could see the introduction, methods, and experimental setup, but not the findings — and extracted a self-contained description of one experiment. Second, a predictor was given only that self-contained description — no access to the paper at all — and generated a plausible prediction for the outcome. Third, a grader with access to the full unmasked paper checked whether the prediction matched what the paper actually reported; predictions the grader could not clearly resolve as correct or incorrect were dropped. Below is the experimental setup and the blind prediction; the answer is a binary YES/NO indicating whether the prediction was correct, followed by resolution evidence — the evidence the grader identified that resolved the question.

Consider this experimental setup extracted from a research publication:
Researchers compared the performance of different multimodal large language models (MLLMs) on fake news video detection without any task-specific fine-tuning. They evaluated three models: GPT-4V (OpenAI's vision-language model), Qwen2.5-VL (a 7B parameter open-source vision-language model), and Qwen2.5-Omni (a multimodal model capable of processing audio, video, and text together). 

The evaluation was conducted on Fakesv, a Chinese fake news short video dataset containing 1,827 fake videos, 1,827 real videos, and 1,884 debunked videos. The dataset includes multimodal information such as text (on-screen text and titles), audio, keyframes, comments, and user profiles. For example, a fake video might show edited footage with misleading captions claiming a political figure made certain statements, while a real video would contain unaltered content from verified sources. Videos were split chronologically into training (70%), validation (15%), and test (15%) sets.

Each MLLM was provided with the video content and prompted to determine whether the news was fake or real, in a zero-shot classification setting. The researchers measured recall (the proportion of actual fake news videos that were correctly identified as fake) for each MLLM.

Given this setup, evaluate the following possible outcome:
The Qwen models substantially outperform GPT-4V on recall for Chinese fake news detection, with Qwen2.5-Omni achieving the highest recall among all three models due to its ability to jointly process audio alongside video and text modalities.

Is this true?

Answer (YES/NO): NO